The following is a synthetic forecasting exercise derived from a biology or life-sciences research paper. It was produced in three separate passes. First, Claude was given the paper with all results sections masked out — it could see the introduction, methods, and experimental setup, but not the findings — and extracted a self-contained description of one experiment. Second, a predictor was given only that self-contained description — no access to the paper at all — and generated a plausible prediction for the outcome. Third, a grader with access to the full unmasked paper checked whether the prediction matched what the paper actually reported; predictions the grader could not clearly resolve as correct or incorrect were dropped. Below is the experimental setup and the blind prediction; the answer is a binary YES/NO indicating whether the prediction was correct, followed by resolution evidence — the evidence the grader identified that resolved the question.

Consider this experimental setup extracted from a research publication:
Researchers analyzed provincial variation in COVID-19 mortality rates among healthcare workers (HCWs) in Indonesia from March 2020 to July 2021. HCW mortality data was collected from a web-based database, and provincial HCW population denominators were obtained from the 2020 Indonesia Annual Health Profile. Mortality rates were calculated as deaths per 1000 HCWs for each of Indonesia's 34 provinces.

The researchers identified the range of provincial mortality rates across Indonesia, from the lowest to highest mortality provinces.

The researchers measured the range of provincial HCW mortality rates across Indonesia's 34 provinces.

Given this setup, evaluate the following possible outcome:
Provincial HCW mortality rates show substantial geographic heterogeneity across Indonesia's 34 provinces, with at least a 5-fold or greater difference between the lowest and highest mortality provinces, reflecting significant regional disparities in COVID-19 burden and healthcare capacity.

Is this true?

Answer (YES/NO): YES